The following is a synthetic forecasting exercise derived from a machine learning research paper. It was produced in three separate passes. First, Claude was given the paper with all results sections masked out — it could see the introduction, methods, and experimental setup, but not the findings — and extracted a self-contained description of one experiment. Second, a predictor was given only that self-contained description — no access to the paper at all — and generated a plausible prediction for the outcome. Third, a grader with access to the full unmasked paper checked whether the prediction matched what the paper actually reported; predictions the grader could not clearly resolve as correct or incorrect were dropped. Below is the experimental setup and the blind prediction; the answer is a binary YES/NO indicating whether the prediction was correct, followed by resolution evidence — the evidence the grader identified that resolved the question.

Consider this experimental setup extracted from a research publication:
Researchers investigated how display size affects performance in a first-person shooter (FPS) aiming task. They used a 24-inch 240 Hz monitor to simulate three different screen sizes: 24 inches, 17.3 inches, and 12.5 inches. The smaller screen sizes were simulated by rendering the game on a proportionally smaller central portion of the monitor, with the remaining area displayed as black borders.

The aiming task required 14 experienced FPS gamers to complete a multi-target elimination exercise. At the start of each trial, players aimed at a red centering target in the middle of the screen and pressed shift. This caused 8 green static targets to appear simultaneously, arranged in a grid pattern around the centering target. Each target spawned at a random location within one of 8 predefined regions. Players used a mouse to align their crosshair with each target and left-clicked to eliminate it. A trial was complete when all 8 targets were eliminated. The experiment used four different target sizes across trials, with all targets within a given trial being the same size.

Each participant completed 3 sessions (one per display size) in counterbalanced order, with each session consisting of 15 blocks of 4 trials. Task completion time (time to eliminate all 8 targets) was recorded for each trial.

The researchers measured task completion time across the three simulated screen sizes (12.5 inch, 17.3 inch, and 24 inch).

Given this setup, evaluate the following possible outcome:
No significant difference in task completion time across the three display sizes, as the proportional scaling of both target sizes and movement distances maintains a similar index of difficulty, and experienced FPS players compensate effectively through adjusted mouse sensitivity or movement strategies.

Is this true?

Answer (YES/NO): NO